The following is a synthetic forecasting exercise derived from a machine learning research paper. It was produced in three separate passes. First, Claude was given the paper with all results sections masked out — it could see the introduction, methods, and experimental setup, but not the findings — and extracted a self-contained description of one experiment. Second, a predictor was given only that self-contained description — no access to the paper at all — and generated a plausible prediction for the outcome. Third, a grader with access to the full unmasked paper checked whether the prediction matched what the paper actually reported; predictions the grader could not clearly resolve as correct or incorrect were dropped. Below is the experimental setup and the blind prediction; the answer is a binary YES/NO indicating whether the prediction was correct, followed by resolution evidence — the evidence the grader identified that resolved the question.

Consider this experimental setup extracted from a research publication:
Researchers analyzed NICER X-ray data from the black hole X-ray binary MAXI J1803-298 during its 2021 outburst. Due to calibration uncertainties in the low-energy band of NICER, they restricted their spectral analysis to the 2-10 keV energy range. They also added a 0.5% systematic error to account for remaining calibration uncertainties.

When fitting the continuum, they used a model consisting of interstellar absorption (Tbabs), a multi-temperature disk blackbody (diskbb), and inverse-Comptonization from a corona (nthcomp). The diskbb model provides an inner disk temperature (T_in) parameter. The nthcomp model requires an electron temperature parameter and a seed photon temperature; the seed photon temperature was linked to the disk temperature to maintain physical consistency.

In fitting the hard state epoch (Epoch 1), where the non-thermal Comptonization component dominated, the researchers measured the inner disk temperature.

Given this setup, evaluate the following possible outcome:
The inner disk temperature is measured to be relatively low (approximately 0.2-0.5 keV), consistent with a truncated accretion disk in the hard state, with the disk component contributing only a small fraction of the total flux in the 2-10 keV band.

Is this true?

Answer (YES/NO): YES